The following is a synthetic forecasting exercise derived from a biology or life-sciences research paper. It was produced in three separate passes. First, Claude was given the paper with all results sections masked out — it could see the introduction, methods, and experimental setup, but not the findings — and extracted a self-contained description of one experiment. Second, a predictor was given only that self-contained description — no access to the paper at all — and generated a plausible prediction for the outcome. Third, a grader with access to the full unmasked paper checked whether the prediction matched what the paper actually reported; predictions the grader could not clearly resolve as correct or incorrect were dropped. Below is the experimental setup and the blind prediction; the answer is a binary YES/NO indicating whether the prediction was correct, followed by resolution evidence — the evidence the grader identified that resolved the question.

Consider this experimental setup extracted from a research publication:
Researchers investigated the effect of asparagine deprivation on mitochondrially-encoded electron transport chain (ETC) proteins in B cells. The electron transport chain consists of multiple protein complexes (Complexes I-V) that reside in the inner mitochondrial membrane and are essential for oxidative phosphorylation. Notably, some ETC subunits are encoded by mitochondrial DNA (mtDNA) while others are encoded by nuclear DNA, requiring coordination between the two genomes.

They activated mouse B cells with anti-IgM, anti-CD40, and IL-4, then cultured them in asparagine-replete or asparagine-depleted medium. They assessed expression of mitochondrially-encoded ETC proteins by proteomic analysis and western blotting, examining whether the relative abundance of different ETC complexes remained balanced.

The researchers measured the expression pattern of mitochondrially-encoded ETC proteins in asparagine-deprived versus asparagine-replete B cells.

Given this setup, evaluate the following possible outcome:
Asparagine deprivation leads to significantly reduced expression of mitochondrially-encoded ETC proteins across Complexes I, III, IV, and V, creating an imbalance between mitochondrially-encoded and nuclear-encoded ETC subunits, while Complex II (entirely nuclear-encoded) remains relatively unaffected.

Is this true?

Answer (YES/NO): NO